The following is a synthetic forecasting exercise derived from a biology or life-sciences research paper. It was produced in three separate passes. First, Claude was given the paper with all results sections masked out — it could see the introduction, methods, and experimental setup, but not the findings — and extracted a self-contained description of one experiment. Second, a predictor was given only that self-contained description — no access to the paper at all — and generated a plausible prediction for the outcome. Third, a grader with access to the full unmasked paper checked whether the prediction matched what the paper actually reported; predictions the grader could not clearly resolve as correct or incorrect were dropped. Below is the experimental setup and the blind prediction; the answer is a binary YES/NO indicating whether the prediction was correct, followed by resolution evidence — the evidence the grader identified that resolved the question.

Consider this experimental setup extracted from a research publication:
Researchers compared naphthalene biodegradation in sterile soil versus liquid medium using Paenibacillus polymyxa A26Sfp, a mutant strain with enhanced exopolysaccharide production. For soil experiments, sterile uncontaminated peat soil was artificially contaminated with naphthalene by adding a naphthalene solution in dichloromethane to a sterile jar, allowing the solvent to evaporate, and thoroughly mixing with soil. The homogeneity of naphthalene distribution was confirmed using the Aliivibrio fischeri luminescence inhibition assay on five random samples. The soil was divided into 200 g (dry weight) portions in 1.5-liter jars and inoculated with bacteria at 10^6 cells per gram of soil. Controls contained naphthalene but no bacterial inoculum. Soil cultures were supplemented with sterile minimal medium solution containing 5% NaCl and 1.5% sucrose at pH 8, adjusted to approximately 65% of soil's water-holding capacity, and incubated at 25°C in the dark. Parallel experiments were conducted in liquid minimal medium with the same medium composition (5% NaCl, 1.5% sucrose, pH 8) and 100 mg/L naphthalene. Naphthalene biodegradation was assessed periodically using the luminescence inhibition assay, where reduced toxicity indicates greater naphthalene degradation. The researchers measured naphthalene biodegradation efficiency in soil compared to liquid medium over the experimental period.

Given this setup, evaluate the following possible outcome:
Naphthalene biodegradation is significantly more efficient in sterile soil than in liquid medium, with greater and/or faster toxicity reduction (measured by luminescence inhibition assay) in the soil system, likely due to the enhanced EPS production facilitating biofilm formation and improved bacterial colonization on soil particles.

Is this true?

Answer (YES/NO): NO